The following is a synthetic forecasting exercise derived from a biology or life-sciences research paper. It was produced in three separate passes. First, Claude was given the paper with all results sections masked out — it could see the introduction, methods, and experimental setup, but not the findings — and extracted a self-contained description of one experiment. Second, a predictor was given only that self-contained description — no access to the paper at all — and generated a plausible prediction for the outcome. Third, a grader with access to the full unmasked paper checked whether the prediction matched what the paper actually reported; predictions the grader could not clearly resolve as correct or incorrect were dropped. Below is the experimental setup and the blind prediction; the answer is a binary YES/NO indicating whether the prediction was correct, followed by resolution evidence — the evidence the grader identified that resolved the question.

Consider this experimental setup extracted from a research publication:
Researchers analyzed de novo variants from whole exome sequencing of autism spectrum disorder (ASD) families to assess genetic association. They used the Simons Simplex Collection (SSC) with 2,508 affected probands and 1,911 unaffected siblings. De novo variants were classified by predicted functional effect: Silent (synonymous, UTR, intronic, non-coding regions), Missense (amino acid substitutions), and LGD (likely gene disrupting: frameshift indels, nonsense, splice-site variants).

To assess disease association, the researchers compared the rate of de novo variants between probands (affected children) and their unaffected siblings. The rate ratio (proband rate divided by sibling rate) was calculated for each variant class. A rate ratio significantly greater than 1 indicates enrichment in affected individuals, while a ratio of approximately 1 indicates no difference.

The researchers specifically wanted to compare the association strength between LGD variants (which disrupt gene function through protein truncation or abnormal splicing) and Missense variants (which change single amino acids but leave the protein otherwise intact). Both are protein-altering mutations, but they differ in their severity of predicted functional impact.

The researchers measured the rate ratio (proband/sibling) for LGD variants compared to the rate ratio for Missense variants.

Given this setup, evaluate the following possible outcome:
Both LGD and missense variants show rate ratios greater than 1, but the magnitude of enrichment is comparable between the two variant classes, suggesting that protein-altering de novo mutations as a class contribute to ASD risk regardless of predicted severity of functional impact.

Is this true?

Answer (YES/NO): NO